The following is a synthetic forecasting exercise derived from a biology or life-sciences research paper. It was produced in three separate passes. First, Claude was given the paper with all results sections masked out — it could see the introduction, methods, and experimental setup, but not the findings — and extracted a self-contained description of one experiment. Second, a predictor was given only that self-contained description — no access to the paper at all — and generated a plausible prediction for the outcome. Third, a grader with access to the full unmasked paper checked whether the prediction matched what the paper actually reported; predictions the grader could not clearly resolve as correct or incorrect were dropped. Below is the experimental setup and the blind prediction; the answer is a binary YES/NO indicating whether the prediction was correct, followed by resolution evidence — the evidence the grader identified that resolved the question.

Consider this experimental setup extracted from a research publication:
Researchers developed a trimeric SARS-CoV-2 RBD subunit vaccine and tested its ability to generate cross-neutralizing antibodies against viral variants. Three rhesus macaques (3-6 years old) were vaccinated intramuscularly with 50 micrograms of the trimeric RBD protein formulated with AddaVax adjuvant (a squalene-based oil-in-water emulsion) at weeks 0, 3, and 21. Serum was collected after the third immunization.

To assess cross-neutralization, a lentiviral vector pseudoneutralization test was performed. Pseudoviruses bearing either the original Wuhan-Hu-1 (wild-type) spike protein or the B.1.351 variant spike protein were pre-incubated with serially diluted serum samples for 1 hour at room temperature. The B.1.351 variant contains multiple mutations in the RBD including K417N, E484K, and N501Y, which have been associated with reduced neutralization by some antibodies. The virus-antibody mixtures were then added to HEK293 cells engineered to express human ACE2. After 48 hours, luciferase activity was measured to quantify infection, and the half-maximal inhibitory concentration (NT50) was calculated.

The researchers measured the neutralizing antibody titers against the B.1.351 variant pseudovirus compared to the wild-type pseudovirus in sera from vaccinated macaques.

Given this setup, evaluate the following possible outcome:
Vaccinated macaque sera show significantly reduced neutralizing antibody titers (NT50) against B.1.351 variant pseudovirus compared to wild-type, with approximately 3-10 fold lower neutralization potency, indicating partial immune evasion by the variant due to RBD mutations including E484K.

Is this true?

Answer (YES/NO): NO